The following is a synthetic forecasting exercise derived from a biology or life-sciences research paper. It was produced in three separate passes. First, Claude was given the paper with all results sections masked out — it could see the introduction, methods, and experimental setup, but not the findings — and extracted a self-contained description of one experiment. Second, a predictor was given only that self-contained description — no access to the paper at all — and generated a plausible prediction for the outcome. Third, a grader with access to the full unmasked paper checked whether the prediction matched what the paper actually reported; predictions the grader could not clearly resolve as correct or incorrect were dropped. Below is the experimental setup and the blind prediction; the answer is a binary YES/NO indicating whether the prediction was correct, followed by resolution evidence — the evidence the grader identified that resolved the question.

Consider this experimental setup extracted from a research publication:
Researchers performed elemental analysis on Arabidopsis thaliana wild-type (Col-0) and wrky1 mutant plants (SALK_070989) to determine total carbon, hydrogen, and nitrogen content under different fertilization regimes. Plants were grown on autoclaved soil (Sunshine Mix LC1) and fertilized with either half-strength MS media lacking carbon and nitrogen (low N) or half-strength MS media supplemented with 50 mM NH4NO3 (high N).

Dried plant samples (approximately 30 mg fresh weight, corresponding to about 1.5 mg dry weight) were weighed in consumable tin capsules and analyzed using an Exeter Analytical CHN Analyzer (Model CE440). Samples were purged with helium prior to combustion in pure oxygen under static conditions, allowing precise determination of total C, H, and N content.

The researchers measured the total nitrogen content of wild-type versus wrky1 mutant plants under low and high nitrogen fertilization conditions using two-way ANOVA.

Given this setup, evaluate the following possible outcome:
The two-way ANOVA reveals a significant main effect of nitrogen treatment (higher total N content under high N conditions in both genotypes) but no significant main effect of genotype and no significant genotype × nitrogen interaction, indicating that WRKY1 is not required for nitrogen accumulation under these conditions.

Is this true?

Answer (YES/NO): NO